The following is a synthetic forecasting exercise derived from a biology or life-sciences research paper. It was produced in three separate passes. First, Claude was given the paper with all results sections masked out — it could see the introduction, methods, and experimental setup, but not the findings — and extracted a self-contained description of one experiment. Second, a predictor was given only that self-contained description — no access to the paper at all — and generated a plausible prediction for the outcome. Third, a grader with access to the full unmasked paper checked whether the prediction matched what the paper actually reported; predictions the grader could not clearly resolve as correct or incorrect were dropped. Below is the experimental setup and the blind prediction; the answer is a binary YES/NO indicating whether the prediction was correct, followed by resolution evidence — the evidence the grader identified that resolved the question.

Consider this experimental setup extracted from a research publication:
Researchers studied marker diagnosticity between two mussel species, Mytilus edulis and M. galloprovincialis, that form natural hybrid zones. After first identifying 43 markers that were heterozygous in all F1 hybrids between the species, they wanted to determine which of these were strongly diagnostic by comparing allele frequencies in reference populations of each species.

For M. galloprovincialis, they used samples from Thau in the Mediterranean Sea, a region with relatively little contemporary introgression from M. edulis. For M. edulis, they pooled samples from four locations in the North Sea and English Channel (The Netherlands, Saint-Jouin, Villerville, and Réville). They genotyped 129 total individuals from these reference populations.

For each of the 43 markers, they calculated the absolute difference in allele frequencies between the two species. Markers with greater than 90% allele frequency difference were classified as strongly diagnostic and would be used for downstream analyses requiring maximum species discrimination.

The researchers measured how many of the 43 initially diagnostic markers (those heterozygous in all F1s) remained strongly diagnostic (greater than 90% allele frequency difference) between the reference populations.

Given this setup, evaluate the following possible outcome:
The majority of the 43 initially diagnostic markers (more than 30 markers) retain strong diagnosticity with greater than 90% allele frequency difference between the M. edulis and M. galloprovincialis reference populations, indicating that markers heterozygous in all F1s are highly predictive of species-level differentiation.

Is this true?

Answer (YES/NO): YES